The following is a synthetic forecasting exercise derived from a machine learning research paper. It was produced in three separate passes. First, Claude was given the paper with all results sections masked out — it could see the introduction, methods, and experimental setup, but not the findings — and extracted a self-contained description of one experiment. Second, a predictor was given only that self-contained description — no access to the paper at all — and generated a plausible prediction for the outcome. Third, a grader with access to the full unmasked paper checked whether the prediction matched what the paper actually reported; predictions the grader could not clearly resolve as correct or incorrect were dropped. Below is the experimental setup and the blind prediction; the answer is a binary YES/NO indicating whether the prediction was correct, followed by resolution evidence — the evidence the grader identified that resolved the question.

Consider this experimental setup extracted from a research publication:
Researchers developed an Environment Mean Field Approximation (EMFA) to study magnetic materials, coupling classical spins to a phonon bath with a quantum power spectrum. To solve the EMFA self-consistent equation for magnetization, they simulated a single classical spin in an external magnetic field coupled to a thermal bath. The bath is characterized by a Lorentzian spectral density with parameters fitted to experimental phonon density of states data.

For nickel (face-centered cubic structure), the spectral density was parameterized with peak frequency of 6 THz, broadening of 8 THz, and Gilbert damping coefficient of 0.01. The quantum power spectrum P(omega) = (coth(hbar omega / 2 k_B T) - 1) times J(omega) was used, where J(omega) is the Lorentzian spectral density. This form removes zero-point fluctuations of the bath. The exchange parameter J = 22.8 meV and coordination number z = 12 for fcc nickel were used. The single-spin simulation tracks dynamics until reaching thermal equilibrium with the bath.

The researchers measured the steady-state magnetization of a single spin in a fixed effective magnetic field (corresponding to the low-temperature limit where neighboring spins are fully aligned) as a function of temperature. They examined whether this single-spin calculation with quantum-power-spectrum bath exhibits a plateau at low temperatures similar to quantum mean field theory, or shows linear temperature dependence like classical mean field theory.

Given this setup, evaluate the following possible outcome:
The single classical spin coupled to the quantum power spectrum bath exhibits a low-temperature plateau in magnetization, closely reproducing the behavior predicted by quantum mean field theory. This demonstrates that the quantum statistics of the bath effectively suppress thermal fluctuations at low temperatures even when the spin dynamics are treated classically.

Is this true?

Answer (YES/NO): YES